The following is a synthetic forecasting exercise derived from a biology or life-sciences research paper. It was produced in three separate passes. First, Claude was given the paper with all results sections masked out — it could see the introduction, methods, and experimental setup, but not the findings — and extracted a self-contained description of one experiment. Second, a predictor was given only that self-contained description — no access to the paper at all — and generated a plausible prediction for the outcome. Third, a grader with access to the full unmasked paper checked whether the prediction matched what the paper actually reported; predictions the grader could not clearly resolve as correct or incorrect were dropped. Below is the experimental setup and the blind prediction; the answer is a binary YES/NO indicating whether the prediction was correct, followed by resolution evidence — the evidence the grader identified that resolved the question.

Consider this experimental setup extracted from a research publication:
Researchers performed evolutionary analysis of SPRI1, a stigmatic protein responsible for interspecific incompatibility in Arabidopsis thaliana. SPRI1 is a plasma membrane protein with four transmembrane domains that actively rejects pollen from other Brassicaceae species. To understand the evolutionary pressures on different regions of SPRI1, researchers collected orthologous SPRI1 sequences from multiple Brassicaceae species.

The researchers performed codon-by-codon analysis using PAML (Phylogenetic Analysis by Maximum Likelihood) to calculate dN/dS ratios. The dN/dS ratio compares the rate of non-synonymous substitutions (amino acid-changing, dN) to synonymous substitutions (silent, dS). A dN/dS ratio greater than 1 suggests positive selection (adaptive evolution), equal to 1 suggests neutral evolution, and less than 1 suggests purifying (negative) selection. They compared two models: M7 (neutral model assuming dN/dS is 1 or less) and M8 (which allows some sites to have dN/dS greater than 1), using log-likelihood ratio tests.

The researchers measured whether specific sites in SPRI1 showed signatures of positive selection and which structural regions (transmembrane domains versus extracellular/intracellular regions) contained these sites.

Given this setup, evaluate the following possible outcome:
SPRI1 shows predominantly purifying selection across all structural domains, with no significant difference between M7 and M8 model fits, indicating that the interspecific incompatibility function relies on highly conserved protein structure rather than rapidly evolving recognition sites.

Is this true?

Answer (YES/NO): NO